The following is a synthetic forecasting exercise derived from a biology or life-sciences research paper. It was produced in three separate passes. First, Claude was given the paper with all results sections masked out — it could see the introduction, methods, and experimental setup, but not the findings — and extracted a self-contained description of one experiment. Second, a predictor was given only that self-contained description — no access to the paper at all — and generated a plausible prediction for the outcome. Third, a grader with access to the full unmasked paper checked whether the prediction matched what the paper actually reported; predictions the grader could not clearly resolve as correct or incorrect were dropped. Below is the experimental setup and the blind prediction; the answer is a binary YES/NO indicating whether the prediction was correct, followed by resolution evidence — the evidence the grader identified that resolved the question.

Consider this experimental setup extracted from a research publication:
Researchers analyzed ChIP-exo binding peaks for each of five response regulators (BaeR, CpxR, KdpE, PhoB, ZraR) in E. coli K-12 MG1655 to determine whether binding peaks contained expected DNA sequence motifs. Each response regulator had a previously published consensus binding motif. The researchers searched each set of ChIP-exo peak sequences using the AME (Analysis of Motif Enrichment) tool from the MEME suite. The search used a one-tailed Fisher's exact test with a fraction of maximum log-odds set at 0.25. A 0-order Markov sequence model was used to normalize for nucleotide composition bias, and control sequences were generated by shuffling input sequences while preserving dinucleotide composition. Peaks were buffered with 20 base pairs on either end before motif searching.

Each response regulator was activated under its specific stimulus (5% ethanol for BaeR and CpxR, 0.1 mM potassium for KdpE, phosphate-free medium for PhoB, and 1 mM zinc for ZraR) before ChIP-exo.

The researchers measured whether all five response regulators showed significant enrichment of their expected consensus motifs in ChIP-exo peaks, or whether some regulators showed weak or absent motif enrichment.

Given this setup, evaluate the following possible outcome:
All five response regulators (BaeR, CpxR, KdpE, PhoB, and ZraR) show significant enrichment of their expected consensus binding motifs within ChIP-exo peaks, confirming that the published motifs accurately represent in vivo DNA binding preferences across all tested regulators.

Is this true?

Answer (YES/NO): YES